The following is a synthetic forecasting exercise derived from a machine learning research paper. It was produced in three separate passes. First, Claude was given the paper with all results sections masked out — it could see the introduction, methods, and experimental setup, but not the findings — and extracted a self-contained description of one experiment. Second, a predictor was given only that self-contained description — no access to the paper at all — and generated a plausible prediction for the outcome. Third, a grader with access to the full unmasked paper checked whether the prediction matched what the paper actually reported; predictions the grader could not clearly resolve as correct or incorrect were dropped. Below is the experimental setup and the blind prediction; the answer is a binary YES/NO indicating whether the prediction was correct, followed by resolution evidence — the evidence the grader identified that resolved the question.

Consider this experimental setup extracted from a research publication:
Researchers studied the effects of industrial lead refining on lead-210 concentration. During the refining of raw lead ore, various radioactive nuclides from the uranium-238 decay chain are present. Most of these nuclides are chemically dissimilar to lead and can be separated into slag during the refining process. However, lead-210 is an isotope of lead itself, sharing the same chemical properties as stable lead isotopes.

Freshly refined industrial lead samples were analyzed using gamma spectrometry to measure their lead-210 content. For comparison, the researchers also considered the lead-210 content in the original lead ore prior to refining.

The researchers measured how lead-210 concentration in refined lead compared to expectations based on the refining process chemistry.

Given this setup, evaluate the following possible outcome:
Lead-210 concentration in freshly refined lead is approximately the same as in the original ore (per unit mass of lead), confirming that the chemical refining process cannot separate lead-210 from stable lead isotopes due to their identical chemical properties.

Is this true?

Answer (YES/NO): NO